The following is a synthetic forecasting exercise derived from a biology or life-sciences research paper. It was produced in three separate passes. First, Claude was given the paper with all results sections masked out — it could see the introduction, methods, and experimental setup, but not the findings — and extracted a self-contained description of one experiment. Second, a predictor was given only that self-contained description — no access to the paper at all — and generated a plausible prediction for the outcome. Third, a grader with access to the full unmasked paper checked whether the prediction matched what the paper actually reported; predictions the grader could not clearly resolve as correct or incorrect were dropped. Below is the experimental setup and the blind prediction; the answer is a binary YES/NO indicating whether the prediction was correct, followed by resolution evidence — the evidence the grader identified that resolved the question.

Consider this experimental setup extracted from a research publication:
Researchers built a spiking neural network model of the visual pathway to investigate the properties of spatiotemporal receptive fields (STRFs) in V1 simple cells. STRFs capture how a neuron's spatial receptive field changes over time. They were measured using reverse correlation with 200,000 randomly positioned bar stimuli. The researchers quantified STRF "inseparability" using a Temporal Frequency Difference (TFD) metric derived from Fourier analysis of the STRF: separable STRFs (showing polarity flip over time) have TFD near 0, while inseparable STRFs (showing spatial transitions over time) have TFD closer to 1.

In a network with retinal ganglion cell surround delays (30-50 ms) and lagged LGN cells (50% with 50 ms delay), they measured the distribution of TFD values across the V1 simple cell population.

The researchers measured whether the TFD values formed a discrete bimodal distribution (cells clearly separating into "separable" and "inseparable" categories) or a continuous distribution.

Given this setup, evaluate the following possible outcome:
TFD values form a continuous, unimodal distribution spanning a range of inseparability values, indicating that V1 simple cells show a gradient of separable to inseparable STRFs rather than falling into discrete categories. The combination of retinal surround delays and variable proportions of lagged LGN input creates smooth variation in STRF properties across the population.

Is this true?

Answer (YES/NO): YES